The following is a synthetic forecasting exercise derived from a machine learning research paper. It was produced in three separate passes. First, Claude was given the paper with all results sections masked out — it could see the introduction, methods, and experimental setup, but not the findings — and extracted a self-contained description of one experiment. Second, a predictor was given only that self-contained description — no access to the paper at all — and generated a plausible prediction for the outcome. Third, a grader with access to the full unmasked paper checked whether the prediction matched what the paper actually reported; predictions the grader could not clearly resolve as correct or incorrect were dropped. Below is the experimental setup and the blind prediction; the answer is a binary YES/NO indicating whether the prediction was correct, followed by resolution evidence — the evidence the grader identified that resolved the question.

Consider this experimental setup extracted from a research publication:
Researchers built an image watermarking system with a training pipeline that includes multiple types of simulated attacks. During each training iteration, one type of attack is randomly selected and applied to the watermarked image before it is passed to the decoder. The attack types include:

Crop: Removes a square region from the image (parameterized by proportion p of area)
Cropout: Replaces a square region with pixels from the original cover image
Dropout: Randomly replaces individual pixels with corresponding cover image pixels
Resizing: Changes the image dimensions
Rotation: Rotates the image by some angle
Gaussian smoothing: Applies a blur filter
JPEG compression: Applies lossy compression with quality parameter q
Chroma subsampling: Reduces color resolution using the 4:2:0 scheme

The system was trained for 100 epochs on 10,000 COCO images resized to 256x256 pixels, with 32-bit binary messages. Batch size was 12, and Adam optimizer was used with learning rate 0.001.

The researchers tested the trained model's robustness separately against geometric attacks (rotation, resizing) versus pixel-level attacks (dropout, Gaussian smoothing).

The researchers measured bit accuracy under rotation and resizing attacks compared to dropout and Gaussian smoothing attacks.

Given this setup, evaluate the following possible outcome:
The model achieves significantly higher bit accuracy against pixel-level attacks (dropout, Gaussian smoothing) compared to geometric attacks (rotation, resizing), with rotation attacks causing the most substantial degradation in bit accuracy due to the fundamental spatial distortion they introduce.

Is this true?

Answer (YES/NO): NO